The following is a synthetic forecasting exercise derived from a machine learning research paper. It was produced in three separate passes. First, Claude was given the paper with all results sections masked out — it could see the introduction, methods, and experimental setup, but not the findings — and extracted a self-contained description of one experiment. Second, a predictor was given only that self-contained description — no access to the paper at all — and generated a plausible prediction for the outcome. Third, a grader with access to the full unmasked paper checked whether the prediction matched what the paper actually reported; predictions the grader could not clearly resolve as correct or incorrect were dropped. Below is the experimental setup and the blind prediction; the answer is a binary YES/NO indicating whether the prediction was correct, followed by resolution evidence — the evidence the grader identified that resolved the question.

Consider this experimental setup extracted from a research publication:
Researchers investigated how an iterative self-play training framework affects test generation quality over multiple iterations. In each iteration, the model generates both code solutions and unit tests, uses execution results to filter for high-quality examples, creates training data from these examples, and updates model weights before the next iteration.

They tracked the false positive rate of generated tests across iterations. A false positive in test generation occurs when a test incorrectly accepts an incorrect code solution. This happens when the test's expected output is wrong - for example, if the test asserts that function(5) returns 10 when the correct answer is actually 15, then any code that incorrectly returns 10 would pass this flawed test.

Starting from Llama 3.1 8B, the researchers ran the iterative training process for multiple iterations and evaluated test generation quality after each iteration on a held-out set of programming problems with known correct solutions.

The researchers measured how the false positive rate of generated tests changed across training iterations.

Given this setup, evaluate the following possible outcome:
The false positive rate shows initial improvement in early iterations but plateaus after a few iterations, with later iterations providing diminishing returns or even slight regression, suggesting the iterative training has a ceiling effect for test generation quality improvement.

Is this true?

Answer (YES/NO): NO